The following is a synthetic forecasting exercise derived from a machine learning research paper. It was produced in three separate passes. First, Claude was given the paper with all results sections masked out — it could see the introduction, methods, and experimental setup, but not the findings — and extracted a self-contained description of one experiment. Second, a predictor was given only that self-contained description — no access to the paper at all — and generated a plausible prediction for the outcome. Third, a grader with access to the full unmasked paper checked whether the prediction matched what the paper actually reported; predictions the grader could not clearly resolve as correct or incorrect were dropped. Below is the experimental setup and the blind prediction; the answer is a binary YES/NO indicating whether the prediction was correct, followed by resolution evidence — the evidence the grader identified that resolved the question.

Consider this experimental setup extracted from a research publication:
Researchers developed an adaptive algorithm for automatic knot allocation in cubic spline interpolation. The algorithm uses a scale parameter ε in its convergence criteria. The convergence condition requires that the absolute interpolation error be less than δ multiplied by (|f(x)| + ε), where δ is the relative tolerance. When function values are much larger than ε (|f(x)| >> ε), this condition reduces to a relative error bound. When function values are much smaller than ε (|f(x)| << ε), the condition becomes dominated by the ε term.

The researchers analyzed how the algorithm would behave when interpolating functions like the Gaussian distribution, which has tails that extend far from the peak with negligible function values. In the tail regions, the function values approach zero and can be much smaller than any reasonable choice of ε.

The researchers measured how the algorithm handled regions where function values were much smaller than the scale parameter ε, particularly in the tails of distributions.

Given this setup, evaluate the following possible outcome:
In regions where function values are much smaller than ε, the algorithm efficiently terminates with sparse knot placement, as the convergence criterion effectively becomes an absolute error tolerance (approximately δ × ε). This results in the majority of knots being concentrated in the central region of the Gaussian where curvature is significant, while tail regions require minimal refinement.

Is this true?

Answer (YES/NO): YES